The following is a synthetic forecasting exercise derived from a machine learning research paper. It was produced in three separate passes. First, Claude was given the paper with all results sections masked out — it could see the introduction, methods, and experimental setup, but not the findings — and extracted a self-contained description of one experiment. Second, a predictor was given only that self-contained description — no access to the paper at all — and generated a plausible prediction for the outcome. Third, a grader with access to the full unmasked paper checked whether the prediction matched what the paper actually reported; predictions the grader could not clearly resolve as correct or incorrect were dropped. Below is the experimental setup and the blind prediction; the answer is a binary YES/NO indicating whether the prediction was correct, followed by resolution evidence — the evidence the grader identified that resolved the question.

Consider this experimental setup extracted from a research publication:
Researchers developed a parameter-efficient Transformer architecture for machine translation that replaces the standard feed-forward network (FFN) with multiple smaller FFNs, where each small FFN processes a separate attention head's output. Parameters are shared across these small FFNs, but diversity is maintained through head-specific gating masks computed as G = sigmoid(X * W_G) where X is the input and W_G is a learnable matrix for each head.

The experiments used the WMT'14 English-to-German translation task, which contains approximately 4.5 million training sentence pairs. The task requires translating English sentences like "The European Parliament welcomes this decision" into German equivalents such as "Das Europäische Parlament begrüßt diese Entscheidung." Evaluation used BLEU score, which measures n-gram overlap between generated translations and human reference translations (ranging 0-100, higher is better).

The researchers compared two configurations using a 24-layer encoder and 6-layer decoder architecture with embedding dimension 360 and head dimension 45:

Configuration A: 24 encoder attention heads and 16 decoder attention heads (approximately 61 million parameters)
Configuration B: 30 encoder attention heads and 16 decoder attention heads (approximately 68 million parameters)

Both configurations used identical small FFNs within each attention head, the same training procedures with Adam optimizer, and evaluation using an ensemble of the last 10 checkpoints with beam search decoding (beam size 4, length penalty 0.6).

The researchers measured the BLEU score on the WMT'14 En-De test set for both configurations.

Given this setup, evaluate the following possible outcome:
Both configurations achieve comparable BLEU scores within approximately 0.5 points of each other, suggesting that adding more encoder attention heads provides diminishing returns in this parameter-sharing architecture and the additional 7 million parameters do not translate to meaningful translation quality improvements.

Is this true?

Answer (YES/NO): NO